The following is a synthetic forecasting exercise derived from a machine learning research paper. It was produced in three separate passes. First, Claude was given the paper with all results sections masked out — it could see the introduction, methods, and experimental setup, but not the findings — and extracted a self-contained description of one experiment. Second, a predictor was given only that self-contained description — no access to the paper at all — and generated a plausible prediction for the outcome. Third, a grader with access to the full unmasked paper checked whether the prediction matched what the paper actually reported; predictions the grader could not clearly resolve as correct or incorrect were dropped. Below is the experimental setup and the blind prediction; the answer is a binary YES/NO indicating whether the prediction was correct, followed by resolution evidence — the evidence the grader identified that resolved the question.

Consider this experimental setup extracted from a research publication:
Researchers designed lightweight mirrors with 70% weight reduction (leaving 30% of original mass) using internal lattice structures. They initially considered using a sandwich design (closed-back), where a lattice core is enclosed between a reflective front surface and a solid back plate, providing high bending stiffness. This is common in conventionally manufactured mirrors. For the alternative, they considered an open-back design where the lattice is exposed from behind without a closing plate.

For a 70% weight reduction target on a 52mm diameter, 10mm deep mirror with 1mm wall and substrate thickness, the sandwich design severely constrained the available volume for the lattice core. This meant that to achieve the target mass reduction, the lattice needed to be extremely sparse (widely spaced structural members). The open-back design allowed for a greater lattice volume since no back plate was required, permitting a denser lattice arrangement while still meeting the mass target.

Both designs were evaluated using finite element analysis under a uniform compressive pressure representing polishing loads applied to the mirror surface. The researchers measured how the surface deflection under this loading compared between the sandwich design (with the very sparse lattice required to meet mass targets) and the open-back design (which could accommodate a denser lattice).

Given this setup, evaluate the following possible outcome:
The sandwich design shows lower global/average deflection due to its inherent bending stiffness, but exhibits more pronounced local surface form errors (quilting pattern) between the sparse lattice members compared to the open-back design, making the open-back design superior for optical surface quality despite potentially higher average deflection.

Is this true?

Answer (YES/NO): NO